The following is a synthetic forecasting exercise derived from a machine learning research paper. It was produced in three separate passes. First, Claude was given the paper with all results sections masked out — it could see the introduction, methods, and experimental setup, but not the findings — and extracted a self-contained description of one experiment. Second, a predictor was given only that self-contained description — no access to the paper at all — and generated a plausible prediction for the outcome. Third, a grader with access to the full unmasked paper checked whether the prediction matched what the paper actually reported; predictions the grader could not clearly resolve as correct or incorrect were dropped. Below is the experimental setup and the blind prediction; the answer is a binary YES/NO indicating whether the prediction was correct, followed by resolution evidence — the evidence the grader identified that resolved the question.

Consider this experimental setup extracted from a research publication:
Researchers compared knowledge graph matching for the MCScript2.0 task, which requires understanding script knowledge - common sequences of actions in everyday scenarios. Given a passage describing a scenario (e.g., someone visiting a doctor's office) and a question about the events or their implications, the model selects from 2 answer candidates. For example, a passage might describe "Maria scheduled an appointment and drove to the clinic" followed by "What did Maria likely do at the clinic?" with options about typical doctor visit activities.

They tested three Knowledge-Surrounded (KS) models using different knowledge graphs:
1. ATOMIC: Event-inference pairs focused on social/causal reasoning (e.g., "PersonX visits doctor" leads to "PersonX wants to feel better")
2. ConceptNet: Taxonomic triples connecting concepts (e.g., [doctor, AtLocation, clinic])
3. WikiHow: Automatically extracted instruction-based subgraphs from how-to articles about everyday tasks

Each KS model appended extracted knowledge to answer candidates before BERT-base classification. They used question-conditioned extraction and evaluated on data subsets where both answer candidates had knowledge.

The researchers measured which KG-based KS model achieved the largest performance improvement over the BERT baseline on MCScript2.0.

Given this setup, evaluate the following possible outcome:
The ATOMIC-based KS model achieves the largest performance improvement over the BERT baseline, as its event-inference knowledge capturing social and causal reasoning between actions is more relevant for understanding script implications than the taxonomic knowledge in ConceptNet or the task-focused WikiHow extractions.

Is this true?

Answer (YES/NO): YES